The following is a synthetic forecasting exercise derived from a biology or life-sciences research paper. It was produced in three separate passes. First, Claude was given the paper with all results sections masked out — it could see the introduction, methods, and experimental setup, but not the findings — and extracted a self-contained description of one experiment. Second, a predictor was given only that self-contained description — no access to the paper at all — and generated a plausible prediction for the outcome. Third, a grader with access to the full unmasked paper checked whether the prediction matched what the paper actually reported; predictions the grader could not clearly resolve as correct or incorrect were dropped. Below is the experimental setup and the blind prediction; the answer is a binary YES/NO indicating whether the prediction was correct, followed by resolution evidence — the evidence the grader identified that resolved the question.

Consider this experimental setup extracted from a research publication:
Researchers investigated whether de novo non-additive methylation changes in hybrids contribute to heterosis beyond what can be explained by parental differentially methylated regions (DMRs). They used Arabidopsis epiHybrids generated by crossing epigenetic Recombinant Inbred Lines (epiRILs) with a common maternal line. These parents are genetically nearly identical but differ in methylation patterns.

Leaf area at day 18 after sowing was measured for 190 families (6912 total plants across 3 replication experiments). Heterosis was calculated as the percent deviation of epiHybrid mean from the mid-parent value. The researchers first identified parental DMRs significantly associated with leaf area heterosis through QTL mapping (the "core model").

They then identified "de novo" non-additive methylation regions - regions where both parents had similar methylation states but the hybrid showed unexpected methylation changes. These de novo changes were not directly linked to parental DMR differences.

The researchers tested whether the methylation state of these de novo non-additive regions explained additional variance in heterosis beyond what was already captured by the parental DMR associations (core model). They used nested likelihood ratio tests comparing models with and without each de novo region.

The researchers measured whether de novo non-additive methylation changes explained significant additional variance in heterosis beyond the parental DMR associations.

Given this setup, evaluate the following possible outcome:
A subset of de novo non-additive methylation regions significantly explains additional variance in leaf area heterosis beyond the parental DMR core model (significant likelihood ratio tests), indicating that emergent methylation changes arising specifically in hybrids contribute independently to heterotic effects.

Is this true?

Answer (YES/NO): YES